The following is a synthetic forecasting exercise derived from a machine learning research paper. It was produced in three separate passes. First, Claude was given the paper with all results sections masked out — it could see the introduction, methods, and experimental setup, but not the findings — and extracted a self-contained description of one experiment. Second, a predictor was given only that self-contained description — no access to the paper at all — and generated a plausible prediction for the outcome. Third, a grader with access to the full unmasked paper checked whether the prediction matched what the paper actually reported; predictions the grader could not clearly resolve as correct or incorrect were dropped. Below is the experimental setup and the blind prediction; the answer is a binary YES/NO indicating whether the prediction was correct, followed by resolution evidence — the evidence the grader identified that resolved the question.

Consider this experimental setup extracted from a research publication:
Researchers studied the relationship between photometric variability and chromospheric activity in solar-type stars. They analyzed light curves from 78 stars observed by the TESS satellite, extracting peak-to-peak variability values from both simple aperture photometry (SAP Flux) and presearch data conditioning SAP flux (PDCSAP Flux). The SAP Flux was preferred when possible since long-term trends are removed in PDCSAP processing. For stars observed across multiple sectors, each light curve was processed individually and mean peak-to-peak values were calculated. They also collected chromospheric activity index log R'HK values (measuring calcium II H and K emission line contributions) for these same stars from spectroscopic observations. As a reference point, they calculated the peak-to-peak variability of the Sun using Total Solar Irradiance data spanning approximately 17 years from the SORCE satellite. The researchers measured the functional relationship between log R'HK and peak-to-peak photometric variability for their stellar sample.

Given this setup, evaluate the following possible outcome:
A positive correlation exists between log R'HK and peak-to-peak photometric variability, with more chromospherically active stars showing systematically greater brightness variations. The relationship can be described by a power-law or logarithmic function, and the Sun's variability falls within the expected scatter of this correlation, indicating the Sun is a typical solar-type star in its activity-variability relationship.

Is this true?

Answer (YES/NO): NO